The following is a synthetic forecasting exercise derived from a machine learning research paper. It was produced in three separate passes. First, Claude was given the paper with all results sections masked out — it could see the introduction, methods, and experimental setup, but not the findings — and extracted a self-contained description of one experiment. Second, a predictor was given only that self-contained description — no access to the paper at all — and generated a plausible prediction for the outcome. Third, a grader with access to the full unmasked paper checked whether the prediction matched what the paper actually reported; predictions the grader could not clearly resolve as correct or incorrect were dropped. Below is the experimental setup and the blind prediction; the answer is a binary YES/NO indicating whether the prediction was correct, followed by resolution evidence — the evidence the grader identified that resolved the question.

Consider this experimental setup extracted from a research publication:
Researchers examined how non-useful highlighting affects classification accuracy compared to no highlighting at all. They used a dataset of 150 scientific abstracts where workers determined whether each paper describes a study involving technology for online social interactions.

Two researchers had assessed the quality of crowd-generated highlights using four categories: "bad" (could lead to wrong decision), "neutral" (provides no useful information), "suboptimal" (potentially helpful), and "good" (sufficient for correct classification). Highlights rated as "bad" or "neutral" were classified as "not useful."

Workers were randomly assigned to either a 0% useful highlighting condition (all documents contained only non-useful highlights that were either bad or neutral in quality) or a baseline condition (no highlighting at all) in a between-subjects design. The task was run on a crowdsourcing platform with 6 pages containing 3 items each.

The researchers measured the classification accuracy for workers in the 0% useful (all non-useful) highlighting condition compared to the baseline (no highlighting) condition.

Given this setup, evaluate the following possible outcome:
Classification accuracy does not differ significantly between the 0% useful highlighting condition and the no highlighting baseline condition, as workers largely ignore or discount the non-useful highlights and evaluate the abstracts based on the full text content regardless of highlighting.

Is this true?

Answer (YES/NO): YES